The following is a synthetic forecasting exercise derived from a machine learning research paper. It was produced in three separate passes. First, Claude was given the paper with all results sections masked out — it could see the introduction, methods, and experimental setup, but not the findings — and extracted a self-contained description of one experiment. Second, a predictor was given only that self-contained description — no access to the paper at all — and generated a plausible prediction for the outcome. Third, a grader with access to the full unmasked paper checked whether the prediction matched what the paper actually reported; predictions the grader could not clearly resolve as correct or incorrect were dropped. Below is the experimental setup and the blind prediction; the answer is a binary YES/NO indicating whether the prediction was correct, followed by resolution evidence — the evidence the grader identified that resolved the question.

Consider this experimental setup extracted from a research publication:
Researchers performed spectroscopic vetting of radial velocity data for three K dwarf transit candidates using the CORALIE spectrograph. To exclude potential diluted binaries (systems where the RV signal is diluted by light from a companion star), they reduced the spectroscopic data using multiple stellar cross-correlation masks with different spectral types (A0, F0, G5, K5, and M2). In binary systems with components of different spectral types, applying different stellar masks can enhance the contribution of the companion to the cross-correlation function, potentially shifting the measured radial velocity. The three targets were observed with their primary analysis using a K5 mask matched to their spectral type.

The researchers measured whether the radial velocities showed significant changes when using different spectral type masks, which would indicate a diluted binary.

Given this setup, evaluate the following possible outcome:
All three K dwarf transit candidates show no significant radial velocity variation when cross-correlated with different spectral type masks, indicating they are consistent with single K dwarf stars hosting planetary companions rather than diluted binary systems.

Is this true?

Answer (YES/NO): YES